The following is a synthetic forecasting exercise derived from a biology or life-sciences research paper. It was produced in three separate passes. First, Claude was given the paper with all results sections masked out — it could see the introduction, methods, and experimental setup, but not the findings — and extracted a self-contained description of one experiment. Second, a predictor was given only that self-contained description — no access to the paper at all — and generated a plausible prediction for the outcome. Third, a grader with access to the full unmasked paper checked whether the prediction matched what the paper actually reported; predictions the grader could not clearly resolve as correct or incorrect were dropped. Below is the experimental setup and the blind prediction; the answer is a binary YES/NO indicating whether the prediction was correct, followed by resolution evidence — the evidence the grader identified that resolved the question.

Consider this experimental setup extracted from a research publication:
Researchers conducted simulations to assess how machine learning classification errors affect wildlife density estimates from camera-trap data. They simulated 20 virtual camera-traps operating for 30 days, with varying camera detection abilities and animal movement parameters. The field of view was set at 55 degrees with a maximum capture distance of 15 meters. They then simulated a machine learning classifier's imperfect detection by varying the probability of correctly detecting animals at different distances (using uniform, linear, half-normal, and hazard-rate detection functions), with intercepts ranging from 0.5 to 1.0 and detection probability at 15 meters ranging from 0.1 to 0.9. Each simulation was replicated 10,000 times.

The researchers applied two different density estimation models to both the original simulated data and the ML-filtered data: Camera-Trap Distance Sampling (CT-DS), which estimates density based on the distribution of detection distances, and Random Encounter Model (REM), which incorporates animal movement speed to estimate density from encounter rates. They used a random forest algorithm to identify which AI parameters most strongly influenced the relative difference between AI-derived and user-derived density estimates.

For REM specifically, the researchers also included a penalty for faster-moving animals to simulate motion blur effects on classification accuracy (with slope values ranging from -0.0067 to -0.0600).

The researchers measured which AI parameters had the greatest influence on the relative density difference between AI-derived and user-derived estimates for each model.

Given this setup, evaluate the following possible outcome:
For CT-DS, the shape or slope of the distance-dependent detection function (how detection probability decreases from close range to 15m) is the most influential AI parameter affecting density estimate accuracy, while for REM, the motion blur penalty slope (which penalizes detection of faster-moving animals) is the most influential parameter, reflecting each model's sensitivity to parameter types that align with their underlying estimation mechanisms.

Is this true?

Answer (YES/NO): NO